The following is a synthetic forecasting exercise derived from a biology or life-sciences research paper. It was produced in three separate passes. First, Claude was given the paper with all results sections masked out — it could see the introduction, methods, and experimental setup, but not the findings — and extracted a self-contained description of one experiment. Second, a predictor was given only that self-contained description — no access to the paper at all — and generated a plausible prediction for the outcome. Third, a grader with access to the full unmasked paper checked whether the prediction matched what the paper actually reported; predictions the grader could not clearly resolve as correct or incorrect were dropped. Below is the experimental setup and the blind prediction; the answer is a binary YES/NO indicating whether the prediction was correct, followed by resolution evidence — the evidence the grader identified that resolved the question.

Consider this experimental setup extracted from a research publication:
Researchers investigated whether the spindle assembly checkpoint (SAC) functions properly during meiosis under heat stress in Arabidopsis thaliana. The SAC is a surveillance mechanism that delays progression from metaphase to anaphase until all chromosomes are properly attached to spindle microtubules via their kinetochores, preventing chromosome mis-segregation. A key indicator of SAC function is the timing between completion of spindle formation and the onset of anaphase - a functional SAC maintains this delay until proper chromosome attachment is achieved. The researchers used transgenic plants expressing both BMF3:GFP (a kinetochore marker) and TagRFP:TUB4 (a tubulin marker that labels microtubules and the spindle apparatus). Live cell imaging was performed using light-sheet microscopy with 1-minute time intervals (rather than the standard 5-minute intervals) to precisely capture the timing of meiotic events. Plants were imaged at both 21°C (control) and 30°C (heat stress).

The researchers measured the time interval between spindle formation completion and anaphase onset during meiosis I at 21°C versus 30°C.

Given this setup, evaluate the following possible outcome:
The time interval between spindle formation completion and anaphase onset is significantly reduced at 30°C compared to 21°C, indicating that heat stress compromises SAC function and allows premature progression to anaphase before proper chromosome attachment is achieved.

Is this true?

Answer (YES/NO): NO